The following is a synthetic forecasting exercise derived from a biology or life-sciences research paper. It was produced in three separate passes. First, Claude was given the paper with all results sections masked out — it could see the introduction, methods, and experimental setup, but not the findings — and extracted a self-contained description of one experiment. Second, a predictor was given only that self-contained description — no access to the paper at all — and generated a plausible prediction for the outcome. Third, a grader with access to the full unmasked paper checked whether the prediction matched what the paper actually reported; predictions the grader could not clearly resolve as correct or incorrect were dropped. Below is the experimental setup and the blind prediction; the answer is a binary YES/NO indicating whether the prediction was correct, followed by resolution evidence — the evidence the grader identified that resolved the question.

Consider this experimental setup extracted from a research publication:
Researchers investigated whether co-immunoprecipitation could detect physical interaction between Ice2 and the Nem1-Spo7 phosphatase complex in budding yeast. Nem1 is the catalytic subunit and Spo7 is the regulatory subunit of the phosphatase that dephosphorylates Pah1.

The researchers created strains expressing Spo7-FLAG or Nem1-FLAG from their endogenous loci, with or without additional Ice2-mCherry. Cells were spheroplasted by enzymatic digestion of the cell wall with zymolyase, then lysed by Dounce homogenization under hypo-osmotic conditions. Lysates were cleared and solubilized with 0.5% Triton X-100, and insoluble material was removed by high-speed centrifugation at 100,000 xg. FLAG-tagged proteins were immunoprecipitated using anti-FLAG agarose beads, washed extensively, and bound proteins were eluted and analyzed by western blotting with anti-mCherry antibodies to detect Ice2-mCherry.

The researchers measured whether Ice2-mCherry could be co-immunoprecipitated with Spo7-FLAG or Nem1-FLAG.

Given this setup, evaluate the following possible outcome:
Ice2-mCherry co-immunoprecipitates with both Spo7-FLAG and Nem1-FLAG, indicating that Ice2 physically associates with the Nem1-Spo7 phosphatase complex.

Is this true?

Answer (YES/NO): YES